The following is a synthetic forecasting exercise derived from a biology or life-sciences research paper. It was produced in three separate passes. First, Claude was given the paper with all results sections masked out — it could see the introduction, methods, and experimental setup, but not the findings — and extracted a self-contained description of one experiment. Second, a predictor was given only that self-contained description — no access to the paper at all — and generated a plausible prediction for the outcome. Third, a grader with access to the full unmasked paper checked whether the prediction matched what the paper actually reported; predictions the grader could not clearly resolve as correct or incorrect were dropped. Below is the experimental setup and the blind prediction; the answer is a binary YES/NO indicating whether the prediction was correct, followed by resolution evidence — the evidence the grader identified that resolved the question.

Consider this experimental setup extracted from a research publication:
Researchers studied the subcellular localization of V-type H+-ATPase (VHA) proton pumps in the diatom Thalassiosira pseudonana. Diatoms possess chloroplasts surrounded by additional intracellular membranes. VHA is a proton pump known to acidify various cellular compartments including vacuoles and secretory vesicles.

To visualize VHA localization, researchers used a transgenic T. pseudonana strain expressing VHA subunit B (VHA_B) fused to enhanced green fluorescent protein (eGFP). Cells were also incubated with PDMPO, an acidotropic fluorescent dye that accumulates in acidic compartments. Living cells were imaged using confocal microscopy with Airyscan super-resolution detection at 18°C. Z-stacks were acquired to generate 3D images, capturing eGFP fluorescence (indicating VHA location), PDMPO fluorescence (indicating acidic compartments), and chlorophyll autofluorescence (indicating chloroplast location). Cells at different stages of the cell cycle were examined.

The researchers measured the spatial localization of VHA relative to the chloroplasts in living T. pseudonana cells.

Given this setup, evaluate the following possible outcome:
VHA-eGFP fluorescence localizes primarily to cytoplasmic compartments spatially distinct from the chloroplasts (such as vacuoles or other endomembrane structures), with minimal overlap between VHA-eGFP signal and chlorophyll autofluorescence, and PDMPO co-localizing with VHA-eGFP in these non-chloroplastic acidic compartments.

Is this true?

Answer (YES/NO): NO